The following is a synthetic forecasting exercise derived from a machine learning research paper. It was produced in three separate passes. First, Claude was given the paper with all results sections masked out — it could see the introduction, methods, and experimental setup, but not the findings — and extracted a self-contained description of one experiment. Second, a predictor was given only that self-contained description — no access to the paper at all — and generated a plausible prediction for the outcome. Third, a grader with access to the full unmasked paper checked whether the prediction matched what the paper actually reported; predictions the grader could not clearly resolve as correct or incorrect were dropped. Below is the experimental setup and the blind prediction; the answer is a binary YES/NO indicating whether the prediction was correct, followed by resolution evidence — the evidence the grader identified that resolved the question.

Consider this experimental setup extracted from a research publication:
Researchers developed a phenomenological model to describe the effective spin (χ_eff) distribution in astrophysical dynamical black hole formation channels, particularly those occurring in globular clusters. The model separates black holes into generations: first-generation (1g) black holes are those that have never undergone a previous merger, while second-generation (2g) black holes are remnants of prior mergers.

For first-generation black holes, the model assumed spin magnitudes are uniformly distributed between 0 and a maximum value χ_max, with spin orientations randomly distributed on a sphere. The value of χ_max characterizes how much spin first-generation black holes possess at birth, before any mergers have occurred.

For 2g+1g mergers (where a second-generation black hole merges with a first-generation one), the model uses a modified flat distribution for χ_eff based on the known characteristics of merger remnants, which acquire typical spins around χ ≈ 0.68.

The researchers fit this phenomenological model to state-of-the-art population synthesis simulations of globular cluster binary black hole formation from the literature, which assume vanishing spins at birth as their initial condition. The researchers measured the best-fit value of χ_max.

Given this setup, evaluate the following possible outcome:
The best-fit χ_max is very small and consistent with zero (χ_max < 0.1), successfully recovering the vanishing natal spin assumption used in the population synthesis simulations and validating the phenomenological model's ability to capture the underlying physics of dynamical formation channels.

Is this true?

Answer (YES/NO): YES